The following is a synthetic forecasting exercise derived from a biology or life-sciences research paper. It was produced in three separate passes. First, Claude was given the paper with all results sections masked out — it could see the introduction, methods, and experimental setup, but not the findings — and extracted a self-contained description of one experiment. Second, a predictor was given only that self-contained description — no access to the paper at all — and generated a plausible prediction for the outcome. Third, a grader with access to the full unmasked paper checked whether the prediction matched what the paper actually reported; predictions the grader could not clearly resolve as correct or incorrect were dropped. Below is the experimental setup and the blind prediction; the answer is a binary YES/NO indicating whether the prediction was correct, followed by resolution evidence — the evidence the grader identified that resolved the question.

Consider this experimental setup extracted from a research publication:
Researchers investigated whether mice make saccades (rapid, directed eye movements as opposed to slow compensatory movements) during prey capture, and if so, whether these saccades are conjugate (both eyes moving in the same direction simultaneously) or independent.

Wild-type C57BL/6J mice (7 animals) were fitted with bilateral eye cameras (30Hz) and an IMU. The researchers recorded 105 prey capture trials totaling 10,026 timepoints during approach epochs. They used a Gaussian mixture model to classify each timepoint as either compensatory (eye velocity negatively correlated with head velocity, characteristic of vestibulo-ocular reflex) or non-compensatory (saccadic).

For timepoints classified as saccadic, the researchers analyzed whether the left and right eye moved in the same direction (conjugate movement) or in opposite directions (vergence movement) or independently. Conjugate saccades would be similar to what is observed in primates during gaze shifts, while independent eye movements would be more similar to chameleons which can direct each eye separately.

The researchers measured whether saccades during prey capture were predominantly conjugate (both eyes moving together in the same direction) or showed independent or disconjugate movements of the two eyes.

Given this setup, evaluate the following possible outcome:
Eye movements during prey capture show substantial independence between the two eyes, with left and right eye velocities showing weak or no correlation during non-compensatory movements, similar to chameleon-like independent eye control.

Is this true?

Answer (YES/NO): NO